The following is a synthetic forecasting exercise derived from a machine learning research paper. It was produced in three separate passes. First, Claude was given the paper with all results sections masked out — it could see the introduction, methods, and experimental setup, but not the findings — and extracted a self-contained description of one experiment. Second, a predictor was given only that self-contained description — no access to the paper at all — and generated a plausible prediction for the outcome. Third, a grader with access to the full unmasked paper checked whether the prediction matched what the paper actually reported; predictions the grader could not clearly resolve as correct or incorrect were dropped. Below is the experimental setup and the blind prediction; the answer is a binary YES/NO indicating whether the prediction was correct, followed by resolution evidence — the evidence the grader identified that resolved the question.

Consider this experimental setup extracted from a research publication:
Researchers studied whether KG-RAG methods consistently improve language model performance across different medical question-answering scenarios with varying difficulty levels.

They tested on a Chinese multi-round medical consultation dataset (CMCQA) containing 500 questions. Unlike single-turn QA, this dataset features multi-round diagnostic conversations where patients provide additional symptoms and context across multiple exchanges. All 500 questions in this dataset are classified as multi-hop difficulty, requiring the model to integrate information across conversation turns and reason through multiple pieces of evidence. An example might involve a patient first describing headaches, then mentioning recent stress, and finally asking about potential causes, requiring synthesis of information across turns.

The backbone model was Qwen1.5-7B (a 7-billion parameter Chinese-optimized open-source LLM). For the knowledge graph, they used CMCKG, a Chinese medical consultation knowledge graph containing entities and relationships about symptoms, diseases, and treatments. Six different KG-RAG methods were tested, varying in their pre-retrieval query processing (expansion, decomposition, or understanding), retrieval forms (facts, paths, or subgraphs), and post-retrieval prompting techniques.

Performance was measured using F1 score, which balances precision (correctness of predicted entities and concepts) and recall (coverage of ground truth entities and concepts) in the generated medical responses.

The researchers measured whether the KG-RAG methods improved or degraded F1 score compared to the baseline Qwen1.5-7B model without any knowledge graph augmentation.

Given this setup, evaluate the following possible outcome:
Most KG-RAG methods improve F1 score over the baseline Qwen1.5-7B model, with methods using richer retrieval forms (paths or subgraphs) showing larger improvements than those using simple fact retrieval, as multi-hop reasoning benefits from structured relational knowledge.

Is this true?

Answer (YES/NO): NO